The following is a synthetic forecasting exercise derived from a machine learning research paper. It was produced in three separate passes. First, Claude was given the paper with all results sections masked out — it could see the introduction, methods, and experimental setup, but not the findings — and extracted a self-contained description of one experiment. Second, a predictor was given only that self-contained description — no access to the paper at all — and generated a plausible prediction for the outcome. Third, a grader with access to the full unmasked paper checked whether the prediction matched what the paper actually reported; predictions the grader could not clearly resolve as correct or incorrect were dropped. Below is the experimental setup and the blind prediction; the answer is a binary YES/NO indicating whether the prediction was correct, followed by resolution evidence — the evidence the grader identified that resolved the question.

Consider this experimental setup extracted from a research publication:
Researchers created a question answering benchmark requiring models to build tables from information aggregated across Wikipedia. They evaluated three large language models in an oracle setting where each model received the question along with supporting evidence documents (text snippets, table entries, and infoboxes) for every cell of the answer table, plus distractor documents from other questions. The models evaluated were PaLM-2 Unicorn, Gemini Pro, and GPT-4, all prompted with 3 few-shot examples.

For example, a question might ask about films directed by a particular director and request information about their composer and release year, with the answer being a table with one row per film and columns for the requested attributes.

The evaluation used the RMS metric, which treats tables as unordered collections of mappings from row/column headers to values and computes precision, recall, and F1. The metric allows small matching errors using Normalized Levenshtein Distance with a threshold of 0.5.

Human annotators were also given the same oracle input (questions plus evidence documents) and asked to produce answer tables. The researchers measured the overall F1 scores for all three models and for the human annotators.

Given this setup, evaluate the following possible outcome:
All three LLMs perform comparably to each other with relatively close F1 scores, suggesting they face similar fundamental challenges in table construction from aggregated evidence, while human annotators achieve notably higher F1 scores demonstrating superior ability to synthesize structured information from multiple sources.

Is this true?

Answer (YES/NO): NO